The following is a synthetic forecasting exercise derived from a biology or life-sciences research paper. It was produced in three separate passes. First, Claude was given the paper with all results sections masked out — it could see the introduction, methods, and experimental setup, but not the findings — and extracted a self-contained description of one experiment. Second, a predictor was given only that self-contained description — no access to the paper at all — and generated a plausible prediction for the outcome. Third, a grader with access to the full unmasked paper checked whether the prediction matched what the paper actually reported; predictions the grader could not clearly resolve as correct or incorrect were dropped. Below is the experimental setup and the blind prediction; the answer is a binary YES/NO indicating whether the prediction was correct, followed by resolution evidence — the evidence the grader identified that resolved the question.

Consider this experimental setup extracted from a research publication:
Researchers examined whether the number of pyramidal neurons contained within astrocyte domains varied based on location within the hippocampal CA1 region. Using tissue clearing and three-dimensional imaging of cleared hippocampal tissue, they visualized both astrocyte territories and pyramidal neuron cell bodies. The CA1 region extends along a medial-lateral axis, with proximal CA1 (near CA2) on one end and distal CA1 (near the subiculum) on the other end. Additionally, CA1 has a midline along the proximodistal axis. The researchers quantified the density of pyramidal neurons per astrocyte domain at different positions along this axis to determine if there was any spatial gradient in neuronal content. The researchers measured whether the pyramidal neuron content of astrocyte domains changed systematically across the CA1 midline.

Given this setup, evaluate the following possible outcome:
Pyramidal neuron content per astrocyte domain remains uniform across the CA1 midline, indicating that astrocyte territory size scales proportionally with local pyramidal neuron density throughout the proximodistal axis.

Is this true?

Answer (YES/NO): NO